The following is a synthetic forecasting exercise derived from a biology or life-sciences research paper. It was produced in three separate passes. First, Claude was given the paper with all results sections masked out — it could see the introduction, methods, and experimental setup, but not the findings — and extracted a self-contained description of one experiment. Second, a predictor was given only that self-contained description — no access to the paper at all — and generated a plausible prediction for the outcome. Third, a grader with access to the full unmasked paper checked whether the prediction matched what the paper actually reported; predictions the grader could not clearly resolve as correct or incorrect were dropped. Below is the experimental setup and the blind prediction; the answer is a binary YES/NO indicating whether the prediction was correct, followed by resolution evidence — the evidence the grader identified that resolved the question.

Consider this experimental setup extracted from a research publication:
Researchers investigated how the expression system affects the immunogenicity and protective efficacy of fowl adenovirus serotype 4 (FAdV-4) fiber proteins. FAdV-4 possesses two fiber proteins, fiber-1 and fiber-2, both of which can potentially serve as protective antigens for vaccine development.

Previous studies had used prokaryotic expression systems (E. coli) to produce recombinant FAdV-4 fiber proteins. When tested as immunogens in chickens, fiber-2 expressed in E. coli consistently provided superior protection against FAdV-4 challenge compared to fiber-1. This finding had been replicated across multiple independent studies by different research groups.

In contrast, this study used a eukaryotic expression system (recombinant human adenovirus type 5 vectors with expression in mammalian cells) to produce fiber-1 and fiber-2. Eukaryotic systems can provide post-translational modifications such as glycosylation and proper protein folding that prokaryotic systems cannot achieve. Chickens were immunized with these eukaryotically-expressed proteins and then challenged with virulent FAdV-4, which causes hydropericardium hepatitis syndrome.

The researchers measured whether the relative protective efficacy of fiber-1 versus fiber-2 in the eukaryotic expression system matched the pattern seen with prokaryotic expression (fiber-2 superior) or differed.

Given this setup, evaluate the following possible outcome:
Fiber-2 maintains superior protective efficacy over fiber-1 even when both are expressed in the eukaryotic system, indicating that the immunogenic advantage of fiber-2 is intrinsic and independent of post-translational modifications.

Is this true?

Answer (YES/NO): NO